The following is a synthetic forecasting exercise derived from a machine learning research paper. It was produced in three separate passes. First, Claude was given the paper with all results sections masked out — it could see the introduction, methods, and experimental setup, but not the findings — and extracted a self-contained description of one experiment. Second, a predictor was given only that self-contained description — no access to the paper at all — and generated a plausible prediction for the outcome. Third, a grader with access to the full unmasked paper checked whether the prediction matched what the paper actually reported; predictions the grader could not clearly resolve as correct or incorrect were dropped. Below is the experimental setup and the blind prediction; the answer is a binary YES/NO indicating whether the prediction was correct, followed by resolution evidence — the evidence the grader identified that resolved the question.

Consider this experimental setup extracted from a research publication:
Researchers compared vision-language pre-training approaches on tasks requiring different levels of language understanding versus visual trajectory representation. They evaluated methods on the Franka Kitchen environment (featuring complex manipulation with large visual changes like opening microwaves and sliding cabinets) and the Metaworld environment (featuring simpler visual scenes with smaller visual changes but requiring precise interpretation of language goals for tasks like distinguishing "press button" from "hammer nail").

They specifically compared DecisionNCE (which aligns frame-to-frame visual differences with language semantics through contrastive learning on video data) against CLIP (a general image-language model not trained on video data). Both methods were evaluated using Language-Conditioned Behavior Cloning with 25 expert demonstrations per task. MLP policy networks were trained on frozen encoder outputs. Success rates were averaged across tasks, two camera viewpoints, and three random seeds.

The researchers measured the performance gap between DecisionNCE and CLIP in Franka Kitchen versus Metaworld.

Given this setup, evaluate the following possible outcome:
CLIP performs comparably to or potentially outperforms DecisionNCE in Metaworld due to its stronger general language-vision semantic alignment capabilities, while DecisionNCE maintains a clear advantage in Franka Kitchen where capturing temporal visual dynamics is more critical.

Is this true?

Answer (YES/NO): NO